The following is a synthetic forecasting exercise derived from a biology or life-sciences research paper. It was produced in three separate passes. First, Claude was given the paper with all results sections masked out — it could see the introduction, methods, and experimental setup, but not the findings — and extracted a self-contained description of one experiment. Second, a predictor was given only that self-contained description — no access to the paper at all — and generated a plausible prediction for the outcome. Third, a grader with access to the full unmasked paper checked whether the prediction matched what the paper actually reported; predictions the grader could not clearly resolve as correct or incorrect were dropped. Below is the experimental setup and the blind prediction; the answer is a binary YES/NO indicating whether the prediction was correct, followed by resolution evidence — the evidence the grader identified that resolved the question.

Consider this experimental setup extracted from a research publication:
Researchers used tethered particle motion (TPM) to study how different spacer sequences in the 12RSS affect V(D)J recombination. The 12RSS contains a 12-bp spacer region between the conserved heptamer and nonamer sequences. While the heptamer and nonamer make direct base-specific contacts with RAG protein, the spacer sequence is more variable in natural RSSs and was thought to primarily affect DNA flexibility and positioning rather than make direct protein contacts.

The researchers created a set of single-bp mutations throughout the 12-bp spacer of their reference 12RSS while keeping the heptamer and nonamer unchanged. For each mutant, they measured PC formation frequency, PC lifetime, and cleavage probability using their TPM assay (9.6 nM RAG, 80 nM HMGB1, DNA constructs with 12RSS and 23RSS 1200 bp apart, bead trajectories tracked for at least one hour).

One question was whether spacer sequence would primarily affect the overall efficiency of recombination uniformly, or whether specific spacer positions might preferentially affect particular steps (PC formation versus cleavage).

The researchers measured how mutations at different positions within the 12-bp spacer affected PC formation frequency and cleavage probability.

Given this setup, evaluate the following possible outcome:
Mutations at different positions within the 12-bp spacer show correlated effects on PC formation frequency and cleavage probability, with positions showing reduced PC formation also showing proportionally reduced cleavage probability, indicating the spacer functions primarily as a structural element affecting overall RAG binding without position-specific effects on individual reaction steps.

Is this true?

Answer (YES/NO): NO